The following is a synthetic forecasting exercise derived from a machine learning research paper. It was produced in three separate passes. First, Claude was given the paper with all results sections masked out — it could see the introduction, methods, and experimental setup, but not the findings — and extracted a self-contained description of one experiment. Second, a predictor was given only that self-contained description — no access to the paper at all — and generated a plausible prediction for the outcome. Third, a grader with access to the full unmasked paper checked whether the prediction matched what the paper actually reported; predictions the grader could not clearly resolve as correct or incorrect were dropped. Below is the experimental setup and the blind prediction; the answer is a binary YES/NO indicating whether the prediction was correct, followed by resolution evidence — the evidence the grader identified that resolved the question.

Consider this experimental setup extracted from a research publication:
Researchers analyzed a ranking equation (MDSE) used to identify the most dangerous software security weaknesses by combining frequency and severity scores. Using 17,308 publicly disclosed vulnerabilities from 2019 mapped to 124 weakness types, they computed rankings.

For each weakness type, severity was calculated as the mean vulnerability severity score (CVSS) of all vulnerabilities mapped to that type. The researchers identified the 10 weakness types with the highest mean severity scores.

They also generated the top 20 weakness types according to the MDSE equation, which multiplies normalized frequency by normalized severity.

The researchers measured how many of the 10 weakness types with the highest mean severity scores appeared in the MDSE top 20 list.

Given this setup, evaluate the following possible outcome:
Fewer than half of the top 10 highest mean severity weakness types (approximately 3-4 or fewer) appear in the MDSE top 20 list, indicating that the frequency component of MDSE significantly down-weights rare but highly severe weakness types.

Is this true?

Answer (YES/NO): NO